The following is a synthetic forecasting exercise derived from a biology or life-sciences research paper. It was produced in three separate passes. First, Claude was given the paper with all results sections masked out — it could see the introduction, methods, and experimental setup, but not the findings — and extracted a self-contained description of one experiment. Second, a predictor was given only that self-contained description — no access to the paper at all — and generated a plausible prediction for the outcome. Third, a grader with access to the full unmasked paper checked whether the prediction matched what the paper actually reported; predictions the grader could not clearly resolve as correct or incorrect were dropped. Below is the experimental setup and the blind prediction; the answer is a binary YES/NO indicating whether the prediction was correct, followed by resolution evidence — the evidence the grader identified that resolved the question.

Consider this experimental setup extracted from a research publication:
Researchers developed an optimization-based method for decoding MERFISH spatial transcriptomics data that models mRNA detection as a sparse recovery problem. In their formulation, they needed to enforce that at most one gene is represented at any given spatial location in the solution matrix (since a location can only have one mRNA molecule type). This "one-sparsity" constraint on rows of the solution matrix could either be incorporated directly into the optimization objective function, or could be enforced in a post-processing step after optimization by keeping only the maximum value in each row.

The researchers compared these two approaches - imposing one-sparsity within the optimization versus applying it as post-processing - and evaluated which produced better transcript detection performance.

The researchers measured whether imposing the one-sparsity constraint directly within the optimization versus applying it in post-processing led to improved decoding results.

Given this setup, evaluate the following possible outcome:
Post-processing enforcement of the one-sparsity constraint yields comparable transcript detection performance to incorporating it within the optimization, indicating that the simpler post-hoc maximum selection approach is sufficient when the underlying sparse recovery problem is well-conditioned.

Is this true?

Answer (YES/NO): NO